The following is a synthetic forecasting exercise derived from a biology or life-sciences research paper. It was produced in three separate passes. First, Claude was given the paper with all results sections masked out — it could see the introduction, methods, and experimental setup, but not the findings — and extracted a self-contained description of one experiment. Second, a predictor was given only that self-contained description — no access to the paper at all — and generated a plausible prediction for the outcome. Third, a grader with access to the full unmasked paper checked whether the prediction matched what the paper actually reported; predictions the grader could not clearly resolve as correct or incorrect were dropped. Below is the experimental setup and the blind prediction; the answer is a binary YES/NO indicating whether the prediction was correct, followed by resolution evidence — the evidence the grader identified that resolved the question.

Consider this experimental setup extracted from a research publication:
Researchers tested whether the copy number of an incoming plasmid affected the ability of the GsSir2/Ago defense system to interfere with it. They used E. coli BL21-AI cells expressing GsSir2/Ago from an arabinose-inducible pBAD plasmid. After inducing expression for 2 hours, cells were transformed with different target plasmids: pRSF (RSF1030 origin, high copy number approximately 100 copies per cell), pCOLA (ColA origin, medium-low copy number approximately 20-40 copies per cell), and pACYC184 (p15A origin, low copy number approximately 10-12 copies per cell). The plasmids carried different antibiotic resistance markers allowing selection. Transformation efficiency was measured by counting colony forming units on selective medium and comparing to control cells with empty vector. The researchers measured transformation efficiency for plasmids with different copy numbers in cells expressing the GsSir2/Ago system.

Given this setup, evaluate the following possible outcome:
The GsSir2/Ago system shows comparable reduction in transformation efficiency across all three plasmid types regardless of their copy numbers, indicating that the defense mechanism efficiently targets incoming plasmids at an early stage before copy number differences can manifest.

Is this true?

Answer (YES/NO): NO